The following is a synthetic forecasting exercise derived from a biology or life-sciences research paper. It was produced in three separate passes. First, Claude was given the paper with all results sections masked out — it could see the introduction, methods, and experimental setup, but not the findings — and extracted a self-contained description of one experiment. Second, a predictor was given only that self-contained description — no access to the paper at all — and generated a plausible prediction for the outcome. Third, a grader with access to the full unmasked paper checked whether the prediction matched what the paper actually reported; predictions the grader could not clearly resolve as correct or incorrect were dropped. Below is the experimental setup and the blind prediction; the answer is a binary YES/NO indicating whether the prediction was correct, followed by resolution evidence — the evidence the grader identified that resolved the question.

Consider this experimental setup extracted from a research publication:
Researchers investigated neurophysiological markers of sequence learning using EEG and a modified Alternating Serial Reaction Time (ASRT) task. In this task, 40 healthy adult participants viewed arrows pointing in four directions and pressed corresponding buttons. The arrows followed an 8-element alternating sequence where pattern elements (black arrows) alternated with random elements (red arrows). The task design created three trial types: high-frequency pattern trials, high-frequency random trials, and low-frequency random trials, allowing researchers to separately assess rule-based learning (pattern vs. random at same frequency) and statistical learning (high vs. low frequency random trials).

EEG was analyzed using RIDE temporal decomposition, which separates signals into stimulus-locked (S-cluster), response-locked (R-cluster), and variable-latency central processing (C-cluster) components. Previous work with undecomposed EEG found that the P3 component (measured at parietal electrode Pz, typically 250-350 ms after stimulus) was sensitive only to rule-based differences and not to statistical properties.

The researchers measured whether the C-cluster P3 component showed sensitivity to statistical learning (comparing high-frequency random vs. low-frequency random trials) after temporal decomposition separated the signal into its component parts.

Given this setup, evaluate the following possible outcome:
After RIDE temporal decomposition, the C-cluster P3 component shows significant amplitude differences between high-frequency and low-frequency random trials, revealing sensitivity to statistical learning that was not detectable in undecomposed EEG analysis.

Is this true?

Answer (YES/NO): NO